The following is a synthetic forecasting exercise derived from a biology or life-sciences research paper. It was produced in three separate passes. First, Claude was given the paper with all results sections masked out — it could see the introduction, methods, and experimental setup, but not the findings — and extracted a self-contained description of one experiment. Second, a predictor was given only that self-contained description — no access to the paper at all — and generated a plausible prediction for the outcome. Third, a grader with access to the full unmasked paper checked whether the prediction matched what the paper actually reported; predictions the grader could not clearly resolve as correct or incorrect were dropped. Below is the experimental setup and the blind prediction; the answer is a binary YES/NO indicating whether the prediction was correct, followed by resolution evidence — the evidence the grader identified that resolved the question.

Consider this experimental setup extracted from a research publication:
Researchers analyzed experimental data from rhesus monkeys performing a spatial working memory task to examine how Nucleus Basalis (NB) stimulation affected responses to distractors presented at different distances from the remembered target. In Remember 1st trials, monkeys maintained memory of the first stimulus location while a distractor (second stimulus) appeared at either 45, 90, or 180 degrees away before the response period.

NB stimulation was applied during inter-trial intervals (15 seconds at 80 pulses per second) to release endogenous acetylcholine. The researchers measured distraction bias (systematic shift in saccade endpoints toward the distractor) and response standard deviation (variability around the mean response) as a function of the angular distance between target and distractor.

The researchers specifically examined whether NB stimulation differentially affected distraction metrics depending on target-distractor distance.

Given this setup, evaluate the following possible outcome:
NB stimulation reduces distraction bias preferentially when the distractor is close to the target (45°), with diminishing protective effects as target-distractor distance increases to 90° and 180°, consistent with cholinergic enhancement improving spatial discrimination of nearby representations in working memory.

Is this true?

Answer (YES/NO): NO